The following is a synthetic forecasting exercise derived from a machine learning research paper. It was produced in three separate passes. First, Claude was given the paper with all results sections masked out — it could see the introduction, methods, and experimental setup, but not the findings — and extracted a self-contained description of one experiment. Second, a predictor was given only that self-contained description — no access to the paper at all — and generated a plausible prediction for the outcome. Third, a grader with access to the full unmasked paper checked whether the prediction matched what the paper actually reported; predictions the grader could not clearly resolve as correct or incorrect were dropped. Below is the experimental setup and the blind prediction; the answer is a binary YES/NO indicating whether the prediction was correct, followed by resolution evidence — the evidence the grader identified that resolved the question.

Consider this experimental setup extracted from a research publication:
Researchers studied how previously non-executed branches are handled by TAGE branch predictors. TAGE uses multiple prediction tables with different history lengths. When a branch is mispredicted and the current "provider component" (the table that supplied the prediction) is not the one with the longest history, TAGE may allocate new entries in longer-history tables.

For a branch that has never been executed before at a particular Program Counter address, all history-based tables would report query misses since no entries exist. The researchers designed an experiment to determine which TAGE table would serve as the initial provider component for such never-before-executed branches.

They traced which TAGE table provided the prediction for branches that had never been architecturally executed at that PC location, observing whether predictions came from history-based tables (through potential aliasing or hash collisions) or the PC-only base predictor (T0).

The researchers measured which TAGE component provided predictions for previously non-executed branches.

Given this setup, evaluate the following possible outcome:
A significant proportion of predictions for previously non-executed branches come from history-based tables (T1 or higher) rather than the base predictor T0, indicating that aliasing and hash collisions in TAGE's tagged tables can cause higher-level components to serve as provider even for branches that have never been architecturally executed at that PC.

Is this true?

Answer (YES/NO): NO